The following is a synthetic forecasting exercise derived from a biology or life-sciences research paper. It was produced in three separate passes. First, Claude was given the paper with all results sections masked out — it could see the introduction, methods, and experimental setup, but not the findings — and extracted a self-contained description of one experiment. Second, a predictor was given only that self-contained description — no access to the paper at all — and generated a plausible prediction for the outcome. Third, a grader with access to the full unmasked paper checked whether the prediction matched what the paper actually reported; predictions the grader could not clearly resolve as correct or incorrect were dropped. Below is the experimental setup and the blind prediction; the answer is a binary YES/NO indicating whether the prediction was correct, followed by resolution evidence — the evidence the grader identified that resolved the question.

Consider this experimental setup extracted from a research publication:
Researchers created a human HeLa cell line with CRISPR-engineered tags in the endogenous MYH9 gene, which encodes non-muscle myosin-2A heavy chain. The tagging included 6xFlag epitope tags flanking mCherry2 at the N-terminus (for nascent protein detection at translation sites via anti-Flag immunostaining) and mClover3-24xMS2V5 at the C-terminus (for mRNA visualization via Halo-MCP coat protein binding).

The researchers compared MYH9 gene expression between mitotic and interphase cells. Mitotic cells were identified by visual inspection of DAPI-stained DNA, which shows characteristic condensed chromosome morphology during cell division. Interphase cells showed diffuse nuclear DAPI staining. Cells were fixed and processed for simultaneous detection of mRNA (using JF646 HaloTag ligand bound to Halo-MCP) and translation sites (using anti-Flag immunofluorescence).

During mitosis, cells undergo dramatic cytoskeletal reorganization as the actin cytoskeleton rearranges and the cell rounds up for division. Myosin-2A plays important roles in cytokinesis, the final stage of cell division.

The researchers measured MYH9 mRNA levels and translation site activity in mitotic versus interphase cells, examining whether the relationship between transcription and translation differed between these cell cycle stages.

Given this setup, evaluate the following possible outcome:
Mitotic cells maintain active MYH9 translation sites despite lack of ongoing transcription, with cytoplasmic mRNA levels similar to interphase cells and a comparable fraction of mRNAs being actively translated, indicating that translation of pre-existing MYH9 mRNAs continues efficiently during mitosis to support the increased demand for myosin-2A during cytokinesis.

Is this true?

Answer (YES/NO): NO